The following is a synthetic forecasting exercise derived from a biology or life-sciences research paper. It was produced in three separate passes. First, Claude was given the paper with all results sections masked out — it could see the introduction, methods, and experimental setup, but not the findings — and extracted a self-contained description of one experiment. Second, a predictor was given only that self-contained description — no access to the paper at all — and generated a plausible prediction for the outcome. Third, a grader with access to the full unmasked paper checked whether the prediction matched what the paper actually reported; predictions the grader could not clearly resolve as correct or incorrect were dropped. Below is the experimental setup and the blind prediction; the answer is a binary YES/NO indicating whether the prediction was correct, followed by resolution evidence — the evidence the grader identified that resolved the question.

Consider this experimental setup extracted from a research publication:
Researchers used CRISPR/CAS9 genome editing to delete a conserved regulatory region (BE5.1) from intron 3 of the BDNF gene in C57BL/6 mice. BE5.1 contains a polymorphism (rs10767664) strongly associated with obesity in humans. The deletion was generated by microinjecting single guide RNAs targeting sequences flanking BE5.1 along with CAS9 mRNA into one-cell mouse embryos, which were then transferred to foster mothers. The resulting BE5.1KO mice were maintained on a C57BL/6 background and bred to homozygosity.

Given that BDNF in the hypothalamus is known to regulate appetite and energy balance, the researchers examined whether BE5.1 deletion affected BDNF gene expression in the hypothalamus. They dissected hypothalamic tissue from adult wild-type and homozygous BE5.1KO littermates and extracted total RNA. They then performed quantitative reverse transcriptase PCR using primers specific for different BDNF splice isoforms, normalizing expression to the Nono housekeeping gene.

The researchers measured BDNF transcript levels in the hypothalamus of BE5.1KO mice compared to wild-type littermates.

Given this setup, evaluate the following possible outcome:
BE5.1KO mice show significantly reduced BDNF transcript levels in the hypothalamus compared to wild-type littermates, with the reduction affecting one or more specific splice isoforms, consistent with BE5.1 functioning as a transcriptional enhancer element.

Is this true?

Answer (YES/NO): NO